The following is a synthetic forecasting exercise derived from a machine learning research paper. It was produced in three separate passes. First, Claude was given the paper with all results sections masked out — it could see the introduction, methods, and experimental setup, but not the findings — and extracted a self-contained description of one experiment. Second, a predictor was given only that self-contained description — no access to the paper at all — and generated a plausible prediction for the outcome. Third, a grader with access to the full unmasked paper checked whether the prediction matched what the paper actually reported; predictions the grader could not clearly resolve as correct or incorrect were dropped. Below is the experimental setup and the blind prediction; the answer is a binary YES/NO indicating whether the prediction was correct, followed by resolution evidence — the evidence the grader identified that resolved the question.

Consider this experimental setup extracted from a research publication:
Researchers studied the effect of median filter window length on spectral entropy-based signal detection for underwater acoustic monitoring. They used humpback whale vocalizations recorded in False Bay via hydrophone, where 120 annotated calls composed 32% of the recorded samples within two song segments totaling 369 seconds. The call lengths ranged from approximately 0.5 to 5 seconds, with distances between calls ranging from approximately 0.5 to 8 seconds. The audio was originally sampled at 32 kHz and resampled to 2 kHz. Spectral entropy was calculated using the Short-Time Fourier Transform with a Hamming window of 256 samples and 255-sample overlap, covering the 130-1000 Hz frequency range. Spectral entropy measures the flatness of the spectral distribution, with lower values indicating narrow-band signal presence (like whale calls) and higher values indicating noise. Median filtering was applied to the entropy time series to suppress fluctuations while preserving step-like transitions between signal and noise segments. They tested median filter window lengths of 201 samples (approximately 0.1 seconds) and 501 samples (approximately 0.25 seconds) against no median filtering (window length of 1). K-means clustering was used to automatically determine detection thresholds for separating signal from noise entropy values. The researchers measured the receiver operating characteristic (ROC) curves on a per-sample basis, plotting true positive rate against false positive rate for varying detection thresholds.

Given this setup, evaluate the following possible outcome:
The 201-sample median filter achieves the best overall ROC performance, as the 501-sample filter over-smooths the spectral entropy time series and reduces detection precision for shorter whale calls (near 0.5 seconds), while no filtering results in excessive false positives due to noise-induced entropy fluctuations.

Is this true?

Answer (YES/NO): NO